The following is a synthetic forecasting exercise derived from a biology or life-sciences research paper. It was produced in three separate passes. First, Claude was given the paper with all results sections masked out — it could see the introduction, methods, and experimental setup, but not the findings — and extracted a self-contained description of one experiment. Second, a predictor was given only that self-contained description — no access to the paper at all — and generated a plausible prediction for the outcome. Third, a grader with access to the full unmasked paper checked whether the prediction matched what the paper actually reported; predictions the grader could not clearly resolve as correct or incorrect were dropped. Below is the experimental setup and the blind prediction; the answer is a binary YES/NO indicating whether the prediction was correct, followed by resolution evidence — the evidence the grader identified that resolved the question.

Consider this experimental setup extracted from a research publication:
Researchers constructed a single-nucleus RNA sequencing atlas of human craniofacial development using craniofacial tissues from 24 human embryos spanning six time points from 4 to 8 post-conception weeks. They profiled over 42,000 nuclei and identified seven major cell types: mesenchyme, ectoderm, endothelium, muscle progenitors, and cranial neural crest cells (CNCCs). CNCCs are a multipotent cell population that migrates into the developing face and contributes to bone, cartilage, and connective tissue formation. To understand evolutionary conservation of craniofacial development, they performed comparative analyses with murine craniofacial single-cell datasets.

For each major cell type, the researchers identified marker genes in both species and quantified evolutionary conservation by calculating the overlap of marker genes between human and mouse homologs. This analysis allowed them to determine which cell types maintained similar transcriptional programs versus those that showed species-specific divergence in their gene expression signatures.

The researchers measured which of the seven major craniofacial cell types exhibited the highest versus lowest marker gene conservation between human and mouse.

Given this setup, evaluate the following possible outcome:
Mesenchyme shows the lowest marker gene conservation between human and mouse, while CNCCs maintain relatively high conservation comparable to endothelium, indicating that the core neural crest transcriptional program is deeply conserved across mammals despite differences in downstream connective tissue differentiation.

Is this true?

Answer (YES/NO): NO